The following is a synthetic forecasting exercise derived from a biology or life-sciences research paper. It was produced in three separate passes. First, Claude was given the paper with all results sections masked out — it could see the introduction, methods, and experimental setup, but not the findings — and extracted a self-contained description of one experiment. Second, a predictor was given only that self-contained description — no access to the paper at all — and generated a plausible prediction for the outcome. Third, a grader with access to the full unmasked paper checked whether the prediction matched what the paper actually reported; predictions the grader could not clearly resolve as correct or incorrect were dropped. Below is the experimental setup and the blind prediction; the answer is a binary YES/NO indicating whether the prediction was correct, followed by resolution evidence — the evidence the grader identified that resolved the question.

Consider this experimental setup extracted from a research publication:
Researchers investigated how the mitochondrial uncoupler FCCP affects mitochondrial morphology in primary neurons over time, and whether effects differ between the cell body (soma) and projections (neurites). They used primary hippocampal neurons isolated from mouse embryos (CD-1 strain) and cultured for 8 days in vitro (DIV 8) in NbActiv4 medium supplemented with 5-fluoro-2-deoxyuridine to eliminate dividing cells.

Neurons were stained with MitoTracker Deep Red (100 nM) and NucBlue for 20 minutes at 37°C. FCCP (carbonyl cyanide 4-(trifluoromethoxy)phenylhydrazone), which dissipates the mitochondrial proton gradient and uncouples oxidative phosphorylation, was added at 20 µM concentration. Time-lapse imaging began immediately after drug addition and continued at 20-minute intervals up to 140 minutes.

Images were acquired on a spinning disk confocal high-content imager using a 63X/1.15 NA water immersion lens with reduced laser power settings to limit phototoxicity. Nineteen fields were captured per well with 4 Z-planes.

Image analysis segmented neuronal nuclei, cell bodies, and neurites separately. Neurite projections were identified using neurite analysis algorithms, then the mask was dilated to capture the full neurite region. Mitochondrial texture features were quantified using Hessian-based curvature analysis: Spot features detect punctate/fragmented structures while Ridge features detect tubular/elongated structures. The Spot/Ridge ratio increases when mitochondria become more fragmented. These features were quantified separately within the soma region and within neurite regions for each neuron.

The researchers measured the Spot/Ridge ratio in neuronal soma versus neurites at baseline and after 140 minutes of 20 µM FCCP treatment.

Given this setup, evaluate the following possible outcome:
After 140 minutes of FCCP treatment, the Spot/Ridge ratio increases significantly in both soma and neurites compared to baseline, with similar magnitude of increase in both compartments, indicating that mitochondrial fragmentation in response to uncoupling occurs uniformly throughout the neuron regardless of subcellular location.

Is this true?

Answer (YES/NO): NO